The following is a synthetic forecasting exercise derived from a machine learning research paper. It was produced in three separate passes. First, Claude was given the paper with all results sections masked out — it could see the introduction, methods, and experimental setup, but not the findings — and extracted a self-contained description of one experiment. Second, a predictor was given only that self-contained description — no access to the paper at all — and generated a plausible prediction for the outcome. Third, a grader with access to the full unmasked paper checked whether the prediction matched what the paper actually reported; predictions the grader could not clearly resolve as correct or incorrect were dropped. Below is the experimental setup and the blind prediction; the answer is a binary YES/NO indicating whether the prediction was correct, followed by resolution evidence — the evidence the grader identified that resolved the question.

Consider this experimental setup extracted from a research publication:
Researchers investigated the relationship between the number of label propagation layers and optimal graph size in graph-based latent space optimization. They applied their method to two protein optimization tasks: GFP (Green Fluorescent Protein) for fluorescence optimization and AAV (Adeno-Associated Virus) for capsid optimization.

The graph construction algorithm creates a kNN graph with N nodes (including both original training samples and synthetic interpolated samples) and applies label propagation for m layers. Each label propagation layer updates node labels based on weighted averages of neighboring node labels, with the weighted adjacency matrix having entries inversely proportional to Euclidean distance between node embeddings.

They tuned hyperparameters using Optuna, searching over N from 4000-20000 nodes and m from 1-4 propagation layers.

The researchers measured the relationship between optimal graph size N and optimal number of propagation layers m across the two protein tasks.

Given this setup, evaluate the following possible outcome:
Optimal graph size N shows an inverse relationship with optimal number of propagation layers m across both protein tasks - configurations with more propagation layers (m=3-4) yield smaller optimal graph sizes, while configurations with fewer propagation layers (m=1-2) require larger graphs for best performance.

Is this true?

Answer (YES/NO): NO